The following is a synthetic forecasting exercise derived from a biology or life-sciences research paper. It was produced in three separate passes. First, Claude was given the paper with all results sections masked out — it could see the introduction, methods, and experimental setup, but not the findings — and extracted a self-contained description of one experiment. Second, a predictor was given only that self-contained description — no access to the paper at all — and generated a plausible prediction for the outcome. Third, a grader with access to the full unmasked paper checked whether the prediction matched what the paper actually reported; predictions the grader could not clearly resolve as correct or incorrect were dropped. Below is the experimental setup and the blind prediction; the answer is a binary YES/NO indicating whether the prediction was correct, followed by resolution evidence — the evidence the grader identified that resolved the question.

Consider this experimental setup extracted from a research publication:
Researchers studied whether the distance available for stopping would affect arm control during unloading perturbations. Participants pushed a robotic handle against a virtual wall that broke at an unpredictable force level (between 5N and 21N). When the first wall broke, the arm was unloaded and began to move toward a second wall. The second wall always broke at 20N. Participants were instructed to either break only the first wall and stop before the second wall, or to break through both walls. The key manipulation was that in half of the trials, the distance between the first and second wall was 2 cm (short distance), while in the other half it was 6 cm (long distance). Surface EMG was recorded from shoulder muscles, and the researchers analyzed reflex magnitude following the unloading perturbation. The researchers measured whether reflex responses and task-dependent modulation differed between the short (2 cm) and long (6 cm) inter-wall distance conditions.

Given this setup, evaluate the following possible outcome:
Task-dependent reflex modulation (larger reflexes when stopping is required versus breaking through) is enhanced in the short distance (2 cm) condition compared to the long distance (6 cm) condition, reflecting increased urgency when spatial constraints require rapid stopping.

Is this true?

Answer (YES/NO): NO